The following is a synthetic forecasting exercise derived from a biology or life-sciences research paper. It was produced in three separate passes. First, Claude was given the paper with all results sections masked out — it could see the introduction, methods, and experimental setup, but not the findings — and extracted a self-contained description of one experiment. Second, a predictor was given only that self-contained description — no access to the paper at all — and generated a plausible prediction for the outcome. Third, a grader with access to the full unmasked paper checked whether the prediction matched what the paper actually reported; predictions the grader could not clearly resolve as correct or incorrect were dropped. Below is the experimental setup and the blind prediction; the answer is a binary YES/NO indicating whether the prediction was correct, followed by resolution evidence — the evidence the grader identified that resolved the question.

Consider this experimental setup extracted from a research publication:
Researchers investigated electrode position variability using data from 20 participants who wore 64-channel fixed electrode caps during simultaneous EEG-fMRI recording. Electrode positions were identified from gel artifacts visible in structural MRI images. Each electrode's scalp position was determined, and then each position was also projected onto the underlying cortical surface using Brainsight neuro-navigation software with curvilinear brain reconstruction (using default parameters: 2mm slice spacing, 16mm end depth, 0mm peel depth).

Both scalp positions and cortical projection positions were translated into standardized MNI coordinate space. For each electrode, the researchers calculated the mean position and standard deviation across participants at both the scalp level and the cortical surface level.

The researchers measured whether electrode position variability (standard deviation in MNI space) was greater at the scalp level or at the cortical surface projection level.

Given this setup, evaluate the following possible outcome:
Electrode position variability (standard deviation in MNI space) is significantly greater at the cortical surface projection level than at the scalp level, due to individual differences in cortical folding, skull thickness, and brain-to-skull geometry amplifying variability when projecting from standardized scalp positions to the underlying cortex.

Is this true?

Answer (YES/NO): NO